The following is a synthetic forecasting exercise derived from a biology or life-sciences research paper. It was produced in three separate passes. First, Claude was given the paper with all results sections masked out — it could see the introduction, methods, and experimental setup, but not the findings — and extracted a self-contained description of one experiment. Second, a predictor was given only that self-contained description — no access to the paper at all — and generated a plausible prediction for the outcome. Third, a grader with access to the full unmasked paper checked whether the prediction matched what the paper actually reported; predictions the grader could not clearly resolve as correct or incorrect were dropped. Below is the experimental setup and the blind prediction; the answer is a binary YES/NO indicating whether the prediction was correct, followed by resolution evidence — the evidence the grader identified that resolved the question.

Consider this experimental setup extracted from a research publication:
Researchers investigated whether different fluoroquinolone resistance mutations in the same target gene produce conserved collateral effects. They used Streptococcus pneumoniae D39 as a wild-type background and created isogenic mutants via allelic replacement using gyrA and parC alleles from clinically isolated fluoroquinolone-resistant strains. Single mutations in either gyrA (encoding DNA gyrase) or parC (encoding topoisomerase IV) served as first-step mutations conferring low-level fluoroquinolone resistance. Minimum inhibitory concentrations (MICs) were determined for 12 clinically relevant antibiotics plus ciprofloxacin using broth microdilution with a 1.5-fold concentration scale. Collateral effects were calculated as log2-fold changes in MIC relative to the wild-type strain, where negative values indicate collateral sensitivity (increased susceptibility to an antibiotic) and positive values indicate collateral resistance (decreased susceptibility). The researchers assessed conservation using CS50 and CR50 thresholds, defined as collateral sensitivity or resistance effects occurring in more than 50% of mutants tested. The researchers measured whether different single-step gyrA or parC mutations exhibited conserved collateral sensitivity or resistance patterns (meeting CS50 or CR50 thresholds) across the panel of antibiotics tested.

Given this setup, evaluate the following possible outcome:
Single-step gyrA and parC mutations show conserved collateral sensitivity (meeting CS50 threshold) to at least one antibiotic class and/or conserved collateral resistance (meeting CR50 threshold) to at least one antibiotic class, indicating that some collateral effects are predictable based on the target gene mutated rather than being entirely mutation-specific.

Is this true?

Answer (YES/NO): YES